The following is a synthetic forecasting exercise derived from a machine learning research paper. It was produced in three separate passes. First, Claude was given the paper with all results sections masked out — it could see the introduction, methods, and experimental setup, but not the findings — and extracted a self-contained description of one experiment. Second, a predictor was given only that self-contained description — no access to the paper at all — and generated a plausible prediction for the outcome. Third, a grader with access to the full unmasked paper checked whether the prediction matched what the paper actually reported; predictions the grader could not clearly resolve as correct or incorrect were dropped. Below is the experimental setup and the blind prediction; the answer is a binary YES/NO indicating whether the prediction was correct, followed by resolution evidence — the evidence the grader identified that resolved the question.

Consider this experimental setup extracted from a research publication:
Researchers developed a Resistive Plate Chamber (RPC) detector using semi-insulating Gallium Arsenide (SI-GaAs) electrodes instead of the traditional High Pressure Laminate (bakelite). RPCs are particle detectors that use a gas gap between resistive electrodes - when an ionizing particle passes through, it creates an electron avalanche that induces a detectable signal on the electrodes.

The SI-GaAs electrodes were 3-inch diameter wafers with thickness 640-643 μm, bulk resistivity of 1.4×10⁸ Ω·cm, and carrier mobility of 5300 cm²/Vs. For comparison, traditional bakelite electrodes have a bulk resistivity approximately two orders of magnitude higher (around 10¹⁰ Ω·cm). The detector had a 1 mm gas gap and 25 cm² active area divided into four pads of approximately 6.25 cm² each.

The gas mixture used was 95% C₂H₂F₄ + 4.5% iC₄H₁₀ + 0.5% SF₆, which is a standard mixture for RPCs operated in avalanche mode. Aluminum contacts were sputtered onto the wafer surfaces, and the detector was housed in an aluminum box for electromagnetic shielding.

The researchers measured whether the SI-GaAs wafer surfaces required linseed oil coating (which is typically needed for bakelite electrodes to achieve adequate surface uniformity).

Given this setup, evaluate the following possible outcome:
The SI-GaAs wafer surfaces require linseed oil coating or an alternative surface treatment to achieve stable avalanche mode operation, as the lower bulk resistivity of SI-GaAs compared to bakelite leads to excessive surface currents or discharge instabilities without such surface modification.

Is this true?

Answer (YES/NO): NO